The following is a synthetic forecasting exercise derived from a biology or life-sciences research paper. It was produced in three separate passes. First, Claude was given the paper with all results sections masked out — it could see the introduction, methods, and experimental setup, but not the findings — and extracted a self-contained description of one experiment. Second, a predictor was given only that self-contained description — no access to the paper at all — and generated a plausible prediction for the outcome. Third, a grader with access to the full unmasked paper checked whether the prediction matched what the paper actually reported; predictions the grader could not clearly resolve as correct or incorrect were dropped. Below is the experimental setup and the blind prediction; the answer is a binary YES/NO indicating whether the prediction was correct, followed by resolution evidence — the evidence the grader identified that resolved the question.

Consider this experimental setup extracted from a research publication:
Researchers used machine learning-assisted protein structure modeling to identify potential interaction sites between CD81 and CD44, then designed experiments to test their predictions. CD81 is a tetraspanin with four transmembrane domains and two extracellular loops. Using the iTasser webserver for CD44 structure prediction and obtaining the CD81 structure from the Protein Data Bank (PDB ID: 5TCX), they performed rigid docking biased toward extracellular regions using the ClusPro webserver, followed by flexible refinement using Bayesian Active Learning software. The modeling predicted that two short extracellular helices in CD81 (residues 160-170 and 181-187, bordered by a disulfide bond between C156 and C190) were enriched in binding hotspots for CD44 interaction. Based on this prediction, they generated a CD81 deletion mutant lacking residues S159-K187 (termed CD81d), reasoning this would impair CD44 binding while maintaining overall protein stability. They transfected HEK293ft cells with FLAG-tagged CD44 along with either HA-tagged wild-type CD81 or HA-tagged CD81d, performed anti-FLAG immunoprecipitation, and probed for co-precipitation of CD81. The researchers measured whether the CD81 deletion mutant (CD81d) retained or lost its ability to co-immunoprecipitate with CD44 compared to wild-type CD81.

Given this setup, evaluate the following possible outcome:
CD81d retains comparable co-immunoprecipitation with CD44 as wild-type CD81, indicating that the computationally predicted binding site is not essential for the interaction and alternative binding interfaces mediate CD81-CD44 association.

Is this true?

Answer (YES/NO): NO